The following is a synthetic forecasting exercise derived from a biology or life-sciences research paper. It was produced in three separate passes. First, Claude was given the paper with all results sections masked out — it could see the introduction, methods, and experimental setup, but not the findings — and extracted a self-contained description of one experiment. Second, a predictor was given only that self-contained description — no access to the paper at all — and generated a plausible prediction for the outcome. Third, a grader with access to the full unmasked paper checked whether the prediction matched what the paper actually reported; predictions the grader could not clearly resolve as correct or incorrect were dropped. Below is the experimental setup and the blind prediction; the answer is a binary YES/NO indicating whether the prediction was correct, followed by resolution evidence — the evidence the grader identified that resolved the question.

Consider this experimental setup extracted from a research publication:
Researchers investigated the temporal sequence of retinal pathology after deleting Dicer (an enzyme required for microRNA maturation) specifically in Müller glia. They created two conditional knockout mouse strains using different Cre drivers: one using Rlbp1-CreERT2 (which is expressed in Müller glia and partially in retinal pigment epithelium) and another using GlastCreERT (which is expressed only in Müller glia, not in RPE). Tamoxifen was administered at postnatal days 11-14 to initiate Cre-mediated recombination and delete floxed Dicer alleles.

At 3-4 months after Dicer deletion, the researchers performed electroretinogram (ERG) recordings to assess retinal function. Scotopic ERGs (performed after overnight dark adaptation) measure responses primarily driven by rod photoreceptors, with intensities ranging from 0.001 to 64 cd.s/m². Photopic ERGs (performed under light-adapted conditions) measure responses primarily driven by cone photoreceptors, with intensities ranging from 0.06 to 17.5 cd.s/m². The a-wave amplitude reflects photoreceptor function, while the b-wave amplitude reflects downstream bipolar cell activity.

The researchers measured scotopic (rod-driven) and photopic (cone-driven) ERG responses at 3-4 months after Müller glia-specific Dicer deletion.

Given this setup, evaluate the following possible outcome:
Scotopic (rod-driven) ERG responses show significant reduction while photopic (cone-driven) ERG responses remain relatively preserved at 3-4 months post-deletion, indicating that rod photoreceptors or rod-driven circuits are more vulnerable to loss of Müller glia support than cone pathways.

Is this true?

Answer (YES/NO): NO